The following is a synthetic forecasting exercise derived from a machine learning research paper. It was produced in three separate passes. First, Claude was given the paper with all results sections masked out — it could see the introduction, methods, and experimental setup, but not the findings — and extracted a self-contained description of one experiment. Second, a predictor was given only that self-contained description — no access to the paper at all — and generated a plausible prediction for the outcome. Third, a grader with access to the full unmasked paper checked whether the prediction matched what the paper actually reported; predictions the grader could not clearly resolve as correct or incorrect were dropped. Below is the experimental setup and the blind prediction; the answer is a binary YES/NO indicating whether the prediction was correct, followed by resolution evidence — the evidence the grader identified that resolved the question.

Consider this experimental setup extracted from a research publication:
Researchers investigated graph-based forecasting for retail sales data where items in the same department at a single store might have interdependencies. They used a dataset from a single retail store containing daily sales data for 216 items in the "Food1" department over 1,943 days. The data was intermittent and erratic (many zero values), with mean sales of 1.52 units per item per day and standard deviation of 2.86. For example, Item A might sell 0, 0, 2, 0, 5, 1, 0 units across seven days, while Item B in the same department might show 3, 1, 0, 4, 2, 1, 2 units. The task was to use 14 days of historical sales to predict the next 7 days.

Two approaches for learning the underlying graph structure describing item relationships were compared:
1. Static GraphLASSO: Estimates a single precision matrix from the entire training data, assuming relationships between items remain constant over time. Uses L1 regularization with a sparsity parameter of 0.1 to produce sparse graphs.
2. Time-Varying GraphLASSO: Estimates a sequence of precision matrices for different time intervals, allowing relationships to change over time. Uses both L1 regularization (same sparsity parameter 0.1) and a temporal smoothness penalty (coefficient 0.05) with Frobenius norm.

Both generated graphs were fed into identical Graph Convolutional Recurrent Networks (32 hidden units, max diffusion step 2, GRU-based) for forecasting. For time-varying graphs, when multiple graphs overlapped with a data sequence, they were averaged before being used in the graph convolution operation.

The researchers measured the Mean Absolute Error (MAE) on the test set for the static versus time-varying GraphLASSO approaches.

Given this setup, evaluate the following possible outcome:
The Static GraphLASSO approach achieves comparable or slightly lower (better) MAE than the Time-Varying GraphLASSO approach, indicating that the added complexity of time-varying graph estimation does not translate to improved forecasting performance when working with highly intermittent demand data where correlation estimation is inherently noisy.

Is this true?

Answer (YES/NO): NO